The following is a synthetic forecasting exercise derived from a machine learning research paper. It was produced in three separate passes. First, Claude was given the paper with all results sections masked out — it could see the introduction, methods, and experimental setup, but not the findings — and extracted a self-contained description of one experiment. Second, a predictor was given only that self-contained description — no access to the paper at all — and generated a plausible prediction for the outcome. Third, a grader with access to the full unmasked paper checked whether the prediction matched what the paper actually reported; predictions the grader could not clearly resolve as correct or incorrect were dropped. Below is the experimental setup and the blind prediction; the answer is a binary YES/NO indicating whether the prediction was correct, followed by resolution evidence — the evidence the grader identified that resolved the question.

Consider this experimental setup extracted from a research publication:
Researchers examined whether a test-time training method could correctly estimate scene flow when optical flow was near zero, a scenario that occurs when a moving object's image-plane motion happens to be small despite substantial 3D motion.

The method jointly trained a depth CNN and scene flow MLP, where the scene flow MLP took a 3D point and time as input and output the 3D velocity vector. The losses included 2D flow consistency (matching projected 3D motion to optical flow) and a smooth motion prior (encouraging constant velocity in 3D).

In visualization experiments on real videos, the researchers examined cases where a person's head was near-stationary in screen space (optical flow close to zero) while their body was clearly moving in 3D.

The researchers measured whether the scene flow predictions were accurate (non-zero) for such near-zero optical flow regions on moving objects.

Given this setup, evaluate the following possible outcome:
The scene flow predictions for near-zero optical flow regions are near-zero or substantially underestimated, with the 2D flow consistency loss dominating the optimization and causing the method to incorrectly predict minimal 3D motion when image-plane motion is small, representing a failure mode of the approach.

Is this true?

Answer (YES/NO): NO